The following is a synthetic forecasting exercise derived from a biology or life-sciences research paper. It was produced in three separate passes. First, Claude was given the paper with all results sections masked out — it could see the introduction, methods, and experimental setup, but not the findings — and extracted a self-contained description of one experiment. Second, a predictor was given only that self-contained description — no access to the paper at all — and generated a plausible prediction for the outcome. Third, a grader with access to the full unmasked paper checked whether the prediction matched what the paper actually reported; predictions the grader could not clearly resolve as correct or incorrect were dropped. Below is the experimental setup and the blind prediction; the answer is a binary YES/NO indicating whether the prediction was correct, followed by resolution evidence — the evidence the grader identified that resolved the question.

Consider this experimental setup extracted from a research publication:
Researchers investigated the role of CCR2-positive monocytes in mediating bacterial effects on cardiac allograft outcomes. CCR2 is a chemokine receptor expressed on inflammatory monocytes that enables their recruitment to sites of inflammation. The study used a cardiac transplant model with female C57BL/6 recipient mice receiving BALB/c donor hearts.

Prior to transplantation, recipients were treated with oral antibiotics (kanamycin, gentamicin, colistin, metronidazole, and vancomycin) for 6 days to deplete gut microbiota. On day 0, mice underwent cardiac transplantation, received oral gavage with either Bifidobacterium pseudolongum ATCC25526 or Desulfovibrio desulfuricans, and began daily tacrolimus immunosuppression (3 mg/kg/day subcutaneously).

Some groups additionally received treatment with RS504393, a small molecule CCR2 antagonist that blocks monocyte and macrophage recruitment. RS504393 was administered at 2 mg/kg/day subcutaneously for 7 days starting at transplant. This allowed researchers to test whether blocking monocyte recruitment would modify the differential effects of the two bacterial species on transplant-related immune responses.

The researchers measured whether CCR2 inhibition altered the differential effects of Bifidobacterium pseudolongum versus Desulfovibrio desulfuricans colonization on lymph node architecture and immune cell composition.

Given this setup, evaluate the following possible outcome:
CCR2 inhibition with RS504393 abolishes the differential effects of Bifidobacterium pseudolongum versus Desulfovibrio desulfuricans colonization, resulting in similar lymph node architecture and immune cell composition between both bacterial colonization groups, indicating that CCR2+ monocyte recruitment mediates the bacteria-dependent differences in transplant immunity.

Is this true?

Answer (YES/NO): NO